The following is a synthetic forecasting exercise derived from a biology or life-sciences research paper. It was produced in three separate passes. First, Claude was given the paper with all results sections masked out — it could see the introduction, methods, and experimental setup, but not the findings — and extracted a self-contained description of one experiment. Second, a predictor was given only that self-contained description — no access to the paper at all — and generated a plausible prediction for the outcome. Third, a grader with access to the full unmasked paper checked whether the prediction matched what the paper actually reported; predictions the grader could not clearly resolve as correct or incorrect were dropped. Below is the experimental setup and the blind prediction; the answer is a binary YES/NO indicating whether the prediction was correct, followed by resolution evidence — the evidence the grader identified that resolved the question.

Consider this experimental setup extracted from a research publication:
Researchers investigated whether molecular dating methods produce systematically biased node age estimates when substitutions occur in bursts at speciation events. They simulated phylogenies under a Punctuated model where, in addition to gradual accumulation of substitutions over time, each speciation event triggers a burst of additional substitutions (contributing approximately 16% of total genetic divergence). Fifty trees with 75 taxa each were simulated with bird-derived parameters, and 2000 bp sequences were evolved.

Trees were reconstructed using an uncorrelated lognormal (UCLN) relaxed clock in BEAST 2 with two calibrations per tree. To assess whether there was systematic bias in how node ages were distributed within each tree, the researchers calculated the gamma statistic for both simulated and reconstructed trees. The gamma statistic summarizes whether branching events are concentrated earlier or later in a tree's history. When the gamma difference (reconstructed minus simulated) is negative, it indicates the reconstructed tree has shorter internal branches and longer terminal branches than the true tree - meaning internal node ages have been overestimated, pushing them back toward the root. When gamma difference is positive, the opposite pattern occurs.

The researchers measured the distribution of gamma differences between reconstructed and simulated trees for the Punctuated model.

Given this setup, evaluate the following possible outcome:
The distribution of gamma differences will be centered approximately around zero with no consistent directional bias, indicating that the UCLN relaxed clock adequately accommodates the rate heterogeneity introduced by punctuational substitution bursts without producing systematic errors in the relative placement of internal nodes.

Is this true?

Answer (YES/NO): NO